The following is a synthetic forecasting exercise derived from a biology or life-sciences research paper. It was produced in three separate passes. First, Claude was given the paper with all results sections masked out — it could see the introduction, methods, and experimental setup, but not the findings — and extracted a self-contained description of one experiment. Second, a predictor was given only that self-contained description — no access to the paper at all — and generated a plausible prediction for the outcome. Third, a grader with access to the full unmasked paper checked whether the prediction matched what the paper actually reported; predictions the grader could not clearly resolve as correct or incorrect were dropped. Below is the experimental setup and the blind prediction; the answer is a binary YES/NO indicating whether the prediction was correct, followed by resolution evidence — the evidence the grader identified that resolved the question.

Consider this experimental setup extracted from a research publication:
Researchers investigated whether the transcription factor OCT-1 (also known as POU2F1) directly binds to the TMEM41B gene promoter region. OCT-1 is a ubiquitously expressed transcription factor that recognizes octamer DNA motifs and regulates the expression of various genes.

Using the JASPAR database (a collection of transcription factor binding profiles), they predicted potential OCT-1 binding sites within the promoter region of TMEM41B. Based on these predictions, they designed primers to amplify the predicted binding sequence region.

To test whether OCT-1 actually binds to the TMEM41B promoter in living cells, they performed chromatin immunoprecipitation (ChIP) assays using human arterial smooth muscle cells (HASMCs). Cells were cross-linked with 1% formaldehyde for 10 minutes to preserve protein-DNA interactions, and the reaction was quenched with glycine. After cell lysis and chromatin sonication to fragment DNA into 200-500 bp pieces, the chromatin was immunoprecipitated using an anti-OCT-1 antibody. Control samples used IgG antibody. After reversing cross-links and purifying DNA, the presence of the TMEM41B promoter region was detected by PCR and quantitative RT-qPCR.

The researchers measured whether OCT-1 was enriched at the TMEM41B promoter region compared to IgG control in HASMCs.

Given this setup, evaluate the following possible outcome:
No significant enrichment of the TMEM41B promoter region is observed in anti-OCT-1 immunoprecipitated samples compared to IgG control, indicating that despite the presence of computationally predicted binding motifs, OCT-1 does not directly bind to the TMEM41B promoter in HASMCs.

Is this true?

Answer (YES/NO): NO